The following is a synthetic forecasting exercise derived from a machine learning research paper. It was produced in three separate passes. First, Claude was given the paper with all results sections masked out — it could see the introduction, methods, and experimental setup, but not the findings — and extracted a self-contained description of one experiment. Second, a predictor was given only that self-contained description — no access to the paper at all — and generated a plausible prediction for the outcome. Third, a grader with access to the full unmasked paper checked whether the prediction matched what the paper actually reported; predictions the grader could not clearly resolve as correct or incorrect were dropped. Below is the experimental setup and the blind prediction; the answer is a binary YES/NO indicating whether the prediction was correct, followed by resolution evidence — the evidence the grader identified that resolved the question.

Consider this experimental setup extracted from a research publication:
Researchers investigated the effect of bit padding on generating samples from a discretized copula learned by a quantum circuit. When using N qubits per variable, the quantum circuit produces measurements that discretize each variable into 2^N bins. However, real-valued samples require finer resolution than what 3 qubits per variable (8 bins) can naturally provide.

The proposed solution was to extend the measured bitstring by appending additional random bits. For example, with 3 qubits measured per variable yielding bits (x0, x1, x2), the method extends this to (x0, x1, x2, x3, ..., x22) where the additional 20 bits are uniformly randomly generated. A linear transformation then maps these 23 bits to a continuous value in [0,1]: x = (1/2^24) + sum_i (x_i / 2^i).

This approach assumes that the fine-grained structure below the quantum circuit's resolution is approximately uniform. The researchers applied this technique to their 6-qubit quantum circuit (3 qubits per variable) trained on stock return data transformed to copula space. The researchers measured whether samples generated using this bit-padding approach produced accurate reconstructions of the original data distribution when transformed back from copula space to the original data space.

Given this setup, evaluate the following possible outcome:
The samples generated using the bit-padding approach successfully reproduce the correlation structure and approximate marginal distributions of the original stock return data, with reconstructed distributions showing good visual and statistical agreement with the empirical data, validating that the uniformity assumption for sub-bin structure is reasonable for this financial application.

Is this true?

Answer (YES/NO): NO